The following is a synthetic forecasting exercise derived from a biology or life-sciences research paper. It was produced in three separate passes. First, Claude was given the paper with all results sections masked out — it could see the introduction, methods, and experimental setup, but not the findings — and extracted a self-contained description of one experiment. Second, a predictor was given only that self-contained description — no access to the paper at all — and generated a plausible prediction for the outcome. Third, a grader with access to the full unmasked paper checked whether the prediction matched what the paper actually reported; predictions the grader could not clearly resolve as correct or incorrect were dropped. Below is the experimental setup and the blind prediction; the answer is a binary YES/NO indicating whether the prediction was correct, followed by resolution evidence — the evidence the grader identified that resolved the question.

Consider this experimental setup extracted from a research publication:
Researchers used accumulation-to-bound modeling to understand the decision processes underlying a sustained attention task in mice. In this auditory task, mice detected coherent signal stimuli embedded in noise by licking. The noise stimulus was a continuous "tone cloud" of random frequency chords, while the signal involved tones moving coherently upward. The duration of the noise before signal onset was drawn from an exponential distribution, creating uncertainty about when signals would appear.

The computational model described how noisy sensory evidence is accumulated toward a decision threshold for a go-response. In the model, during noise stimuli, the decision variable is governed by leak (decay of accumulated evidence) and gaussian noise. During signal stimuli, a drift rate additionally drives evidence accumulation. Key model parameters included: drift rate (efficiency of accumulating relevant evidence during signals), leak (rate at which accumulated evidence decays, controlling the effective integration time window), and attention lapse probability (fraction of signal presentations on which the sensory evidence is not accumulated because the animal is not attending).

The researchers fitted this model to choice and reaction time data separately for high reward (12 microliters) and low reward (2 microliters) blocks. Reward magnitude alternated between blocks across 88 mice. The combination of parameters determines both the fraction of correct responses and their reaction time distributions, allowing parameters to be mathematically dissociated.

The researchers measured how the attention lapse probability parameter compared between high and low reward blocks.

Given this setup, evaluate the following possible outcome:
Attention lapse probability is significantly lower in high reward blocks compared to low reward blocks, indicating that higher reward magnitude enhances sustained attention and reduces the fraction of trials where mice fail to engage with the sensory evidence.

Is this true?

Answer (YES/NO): YES